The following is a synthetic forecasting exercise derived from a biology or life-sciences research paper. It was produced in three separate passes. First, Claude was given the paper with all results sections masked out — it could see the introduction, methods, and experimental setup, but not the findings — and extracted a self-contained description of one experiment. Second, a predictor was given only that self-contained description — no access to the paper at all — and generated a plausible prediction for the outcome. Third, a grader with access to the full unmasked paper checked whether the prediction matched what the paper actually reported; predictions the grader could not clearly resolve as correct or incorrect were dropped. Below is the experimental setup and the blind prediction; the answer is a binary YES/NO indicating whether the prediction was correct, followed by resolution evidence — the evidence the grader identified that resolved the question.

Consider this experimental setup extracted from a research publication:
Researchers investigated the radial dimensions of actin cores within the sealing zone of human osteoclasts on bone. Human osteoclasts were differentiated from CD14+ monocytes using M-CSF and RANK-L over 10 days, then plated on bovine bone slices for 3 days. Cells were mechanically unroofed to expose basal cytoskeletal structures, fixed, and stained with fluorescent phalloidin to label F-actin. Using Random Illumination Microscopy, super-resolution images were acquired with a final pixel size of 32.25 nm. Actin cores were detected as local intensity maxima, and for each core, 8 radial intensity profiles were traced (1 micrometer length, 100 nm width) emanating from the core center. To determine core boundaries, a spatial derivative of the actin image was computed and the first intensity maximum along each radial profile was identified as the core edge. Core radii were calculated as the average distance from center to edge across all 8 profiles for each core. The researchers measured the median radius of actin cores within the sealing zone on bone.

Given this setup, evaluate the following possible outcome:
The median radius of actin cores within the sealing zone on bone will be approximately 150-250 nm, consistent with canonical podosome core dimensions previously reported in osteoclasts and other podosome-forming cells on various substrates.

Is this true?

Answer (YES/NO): NO